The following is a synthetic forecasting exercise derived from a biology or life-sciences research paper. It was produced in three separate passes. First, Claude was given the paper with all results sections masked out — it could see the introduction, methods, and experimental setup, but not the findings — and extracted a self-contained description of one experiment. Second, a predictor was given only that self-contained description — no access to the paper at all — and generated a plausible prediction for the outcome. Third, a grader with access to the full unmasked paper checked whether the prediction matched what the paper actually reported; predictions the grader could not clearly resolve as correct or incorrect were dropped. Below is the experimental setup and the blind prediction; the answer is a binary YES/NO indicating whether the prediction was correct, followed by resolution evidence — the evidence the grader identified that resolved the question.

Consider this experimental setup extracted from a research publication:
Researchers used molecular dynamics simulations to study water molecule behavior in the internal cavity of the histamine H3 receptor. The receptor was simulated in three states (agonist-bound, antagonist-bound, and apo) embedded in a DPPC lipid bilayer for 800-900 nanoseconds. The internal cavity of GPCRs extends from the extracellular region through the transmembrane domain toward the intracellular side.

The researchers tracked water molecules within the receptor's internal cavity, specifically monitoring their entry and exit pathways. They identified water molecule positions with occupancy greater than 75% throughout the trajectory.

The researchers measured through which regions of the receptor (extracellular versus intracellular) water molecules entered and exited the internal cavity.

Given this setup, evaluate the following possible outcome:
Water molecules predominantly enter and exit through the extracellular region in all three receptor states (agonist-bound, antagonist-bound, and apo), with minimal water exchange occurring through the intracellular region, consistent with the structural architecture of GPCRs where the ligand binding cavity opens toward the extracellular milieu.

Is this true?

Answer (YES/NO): NO